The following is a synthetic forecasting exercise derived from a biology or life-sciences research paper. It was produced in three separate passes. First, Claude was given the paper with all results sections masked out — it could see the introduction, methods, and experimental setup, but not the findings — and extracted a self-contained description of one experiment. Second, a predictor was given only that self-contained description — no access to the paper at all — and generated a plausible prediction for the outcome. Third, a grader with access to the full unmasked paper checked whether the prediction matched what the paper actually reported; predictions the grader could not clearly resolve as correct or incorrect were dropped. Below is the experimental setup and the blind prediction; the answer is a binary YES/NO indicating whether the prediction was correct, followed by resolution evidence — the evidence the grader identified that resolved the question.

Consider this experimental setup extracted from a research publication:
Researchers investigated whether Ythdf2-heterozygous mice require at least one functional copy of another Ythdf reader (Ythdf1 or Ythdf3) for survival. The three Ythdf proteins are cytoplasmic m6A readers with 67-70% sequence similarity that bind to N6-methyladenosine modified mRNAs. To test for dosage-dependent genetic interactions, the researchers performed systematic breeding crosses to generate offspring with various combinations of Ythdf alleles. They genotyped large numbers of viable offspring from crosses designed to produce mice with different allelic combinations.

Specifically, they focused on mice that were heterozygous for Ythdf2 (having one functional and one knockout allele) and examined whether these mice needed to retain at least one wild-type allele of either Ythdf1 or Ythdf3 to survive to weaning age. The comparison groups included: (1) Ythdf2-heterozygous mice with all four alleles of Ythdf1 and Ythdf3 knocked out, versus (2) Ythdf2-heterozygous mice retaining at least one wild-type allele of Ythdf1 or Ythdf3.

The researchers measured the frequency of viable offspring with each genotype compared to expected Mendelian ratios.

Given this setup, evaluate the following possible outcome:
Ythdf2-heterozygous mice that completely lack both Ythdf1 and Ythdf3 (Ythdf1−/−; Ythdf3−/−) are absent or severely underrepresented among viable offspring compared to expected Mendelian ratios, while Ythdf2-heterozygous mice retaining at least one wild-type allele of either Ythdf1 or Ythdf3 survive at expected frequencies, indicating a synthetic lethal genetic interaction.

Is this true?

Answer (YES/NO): NO